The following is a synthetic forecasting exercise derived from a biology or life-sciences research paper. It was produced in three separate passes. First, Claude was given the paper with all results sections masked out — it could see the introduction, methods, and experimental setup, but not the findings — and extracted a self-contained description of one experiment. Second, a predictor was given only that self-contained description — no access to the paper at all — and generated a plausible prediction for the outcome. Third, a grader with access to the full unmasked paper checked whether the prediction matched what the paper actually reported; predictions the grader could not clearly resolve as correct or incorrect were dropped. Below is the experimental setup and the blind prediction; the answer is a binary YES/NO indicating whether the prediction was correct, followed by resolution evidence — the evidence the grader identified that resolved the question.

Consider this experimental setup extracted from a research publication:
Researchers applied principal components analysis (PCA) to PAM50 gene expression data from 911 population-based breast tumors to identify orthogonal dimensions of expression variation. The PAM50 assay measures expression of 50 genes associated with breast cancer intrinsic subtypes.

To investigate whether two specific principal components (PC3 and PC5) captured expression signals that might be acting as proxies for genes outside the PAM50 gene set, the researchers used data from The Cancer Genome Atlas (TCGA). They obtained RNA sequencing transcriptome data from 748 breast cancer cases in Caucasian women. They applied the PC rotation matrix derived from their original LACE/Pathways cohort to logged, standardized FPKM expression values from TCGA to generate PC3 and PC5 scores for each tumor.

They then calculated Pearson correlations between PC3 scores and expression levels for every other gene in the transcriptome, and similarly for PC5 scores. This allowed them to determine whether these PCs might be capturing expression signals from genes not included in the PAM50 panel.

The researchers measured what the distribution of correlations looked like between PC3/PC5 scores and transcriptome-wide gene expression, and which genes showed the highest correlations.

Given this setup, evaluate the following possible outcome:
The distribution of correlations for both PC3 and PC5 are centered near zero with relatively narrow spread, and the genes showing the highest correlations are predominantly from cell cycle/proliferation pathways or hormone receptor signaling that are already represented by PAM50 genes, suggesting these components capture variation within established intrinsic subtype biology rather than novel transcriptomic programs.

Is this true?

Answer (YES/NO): NO